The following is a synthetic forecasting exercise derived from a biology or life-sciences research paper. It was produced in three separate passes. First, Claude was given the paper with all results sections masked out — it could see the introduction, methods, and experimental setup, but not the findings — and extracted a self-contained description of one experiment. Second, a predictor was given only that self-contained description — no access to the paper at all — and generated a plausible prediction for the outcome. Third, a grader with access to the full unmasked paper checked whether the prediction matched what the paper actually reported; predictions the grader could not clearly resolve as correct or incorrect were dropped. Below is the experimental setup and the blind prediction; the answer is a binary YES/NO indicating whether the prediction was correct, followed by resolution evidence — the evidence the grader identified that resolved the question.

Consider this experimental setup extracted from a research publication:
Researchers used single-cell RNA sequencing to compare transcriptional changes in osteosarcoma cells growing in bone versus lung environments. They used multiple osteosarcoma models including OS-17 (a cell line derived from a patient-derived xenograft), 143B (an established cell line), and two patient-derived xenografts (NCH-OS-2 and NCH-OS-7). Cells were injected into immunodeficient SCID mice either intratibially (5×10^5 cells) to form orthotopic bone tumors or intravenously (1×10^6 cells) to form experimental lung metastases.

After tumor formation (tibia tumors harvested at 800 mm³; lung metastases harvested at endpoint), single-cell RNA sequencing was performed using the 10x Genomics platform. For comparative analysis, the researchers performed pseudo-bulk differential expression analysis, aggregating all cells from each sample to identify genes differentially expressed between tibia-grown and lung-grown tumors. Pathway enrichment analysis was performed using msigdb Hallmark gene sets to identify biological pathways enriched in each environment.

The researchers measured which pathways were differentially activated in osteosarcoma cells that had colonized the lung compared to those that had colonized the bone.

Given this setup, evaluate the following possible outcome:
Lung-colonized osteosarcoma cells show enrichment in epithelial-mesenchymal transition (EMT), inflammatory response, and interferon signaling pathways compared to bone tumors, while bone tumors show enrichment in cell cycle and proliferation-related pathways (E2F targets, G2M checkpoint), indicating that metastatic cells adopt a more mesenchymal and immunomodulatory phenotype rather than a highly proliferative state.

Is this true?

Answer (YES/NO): NO